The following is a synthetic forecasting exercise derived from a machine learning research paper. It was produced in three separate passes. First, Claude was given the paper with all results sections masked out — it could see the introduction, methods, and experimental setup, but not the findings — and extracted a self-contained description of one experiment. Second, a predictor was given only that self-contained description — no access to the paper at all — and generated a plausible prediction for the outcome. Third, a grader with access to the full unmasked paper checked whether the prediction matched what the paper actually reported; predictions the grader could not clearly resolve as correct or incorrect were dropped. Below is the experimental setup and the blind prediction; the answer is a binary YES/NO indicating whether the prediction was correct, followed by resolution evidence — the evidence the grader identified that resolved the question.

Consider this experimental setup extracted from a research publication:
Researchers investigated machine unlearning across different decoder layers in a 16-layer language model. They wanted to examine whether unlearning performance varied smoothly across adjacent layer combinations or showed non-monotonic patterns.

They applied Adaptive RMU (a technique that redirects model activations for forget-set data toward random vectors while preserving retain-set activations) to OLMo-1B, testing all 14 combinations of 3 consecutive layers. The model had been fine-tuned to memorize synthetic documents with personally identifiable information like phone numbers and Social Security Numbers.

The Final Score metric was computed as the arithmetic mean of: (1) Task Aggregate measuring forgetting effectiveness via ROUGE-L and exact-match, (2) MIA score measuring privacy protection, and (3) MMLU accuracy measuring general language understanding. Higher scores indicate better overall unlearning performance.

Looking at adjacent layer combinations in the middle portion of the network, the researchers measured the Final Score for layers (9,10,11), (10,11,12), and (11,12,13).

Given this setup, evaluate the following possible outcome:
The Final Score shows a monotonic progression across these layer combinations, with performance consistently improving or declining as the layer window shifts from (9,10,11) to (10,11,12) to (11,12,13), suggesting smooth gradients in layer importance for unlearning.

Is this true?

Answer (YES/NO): NO